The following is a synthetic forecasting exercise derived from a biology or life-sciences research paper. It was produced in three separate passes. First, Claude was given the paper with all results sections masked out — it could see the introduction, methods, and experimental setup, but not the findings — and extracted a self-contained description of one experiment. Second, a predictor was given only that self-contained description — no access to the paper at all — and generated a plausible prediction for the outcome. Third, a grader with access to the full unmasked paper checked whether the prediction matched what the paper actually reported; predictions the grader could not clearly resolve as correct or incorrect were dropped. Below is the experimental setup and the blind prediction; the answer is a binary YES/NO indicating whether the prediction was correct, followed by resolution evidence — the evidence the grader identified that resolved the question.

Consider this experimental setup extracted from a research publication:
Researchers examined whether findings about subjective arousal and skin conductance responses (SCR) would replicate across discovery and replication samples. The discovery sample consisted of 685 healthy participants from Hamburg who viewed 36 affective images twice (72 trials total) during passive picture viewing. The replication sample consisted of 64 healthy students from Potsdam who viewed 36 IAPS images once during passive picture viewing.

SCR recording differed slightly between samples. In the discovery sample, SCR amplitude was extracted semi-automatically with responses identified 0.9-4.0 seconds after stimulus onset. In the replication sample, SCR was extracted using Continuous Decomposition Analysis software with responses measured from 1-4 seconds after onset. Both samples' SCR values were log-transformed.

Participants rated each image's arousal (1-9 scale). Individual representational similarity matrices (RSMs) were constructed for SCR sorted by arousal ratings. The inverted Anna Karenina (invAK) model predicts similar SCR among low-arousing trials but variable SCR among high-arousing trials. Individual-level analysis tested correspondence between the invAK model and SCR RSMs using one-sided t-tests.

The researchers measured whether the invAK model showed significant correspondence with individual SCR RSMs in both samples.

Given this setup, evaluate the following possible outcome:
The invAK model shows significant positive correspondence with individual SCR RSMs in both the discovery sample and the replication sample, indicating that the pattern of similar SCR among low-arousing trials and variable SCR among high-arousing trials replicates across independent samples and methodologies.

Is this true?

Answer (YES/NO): YES